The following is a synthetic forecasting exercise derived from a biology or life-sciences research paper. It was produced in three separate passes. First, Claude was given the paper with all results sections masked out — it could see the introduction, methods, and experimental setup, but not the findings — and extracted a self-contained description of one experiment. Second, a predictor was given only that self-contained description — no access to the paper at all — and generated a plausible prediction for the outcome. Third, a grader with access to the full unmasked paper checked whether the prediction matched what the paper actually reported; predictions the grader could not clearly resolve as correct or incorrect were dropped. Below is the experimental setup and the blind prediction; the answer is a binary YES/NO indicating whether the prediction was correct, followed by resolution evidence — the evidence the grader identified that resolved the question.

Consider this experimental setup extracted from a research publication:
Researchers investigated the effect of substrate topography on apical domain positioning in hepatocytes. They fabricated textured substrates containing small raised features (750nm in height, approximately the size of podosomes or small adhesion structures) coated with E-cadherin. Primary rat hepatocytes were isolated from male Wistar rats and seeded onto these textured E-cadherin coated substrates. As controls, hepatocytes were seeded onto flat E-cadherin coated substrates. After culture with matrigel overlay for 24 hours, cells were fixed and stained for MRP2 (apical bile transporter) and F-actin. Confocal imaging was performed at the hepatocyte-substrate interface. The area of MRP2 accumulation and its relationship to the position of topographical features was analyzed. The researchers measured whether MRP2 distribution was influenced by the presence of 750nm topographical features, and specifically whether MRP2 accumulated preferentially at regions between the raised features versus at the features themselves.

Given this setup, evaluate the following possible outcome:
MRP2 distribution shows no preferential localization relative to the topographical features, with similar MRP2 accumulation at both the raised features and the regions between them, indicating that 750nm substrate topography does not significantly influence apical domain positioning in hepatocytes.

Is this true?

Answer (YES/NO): NO